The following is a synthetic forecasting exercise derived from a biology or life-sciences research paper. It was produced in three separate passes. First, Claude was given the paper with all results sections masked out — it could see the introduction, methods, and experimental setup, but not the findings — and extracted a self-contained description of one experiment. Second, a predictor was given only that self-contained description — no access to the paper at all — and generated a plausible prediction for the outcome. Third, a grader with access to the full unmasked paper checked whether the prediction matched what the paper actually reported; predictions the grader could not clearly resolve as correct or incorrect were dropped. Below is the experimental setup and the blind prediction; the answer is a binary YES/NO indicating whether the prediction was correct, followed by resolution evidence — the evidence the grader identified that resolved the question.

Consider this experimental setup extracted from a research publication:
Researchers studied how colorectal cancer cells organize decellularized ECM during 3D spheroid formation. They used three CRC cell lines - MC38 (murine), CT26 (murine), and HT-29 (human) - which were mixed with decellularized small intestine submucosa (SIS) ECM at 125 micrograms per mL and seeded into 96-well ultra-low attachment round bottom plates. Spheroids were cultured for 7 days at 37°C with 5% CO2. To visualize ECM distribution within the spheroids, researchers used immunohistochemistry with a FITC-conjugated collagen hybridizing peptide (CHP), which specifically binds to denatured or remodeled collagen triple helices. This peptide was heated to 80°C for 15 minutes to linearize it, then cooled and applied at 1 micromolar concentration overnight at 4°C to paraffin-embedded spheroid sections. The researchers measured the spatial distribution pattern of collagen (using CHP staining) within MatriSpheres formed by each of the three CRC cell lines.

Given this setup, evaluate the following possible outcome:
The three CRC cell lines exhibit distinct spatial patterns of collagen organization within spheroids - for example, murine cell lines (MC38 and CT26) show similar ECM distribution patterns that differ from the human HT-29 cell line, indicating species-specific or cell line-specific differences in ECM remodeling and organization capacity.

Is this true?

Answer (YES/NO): NO